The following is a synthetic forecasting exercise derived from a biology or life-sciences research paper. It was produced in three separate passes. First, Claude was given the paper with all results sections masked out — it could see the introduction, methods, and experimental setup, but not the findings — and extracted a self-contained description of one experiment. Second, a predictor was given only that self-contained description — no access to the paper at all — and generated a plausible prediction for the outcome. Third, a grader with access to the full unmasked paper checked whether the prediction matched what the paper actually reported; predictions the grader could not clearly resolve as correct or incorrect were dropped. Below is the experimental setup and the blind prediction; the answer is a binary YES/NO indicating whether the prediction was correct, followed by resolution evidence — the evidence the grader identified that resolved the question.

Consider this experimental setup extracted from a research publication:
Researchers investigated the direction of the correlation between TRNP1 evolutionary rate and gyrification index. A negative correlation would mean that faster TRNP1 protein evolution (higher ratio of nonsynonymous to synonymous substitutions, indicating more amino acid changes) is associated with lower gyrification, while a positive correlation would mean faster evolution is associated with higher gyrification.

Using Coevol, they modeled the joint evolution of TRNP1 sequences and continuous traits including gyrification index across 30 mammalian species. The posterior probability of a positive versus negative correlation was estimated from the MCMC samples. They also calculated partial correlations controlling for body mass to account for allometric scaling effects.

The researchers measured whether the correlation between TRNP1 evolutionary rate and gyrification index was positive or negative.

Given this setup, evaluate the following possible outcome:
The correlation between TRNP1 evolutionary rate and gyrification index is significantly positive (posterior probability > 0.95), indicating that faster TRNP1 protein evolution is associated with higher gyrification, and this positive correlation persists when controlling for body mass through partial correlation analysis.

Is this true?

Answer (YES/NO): YES